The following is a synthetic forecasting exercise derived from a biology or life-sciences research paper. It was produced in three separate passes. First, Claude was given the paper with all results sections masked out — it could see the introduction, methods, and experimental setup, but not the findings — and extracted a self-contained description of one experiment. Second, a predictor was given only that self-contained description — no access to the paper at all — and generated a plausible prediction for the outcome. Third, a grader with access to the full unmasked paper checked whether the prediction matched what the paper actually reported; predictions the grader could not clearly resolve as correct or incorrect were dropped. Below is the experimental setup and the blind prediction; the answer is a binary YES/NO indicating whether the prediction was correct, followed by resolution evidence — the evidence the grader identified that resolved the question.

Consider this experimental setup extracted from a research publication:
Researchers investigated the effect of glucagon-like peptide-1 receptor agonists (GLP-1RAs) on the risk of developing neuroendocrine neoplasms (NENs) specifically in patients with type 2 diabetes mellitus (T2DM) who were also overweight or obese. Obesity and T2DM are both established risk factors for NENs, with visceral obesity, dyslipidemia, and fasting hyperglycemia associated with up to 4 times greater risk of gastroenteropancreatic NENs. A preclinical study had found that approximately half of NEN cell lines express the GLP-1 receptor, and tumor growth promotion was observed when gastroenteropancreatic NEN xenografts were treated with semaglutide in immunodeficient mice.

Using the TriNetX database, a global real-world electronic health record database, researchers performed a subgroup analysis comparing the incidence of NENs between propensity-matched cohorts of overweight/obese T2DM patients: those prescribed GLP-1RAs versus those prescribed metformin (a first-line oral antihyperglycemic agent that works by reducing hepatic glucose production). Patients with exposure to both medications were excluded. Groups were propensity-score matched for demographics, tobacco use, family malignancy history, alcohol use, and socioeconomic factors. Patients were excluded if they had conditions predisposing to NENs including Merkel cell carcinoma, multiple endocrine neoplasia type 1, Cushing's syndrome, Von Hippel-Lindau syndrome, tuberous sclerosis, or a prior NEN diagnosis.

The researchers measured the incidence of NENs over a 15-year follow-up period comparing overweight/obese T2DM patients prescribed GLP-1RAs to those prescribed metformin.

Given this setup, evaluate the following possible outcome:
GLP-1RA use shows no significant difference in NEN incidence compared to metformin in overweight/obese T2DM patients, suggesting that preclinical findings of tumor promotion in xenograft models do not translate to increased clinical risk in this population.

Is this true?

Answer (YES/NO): NO